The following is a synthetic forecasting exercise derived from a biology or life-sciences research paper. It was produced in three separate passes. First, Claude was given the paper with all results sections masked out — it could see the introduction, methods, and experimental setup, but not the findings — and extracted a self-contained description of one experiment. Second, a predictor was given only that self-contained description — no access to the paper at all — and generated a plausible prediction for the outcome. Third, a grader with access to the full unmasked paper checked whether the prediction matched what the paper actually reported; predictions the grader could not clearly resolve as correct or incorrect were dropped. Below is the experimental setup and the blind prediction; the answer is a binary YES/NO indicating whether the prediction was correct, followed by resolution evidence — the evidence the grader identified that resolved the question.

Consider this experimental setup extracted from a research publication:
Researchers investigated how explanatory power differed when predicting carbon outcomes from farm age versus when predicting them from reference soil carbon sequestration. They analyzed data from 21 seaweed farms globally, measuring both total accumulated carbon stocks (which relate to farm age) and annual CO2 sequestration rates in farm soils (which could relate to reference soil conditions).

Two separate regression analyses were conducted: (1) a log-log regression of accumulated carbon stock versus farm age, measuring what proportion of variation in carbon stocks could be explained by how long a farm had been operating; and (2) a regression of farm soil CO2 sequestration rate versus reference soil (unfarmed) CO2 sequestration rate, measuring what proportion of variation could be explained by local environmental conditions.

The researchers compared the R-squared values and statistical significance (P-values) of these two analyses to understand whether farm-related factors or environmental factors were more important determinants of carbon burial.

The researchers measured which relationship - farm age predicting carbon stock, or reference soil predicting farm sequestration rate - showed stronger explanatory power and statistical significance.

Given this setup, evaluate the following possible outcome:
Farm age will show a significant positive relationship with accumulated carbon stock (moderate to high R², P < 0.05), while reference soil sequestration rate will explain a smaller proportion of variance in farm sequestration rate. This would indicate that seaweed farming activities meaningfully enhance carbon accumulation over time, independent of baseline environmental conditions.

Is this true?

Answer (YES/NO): YES